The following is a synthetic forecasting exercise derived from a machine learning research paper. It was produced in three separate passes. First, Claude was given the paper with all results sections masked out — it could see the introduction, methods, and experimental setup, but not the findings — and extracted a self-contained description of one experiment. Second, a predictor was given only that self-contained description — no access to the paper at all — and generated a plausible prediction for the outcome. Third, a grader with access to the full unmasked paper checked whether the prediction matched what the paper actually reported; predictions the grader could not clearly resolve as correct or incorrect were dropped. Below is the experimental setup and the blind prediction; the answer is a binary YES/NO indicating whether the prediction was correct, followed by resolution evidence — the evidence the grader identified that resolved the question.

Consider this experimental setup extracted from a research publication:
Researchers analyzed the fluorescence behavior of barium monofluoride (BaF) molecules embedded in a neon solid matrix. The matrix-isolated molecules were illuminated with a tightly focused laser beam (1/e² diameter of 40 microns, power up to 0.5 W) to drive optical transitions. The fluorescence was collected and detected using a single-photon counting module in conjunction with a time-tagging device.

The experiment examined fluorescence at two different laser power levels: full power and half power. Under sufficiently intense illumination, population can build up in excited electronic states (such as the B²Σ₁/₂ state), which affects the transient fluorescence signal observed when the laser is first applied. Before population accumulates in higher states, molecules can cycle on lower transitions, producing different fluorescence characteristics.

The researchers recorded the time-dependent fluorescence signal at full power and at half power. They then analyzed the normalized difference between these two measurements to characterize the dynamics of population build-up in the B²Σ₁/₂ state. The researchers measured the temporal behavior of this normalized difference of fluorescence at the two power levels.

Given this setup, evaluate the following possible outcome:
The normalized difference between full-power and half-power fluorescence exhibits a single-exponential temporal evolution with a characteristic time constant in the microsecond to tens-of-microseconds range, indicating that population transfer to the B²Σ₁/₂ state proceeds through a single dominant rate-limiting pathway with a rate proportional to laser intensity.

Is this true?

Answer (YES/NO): NO